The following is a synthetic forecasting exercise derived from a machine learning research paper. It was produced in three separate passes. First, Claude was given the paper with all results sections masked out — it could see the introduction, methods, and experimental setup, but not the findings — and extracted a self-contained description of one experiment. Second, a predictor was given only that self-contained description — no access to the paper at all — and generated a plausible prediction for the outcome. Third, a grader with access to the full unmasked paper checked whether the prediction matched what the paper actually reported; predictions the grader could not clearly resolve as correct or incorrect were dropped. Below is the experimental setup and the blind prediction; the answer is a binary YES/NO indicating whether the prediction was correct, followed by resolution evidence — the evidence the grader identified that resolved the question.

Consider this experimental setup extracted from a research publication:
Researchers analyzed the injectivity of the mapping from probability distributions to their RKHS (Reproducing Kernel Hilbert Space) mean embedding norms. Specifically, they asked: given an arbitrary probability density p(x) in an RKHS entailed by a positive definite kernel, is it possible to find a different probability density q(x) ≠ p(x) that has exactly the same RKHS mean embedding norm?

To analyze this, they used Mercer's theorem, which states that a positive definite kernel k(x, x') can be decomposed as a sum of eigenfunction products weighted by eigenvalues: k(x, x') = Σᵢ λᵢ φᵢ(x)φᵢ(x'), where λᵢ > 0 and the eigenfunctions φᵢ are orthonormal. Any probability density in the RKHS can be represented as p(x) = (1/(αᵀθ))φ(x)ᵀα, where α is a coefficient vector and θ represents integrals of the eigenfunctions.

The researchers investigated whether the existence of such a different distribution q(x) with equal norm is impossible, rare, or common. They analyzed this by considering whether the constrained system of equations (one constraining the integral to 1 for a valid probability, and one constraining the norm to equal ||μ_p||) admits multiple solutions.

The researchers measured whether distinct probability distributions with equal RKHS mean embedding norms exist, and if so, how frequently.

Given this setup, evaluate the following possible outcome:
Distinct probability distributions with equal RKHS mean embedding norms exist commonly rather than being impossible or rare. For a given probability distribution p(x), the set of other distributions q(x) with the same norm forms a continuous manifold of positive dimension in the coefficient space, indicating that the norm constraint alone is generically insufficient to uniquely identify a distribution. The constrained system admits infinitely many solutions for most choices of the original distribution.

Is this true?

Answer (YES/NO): NO